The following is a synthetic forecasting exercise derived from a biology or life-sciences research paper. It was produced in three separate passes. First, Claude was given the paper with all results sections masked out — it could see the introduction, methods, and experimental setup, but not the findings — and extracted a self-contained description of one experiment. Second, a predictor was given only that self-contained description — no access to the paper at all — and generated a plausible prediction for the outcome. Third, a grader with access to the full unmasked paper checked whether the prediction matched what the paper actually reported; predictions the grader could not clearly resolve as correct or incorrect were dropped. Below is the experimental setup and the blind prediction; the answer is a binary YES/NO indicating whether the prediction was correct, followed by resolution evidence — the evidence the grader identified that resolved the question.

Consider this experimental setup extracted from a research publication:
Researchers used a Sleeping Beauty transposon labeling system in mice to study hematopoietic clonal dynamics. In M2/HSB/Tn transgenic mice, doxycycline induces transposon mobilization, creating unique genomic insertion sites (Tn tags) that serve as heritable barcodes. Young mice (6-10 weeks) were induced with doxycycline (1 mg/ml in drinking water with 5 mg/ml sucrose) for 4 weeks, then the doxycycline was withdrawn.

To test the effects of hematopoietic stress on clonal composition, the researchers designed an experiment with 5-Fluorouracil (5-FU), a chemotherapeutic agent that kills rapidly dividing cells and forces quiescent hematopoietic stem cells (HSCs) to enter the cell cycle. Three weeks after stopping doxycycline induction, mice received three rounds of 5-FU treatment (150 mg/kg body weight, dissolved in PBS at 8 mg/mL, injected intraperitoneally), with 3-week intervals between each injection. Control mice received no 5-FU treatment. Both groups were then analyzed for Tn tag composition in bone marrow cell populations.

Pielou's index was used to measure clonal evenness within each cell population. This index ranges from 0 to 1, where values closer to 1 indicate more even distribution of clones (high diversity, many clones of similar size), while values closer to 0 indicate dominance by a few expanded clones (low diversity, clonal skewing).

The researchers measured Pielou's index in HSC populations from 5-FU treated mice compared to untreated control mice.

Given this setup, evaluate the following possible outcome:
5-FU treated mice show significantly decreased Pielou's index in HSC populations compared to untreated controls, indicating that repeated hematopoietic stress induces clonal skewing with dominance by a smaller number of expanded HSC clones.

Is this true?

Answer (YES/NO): NO